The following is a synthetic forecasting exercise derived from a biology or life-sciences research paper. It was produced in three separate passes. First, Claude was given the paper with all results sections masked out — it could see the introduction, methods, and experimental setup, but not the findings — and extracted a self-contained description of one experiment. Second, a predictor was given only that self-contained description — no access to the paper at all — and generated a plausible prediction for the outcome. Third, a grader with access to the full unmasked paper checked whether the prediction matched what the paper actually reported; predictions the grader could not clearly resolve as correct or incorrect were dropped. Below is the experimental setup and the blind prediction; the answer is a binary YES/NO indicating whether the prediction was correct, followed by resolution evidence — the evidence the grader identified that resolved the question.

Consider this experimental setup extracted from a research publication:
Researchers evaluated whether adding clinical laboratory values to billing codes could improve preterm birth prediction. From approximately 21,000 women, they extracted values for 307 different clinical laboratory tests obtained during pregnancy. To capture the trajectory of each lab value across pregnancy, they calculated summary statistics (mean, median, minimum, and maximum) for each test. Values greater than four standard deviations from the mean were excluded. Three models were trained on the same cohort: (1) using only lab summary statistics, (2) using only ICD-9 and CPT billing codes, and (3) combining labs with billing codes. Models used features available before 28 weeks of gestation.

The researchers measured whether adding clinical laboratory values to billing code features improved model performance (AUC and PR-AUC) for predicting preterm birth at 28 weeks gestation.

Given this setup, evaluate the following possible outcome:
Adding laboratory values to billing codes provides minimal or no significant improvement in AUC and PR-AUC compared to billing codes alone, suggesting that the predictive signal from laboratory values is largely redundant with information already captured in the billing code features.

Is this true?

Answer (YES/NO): YES